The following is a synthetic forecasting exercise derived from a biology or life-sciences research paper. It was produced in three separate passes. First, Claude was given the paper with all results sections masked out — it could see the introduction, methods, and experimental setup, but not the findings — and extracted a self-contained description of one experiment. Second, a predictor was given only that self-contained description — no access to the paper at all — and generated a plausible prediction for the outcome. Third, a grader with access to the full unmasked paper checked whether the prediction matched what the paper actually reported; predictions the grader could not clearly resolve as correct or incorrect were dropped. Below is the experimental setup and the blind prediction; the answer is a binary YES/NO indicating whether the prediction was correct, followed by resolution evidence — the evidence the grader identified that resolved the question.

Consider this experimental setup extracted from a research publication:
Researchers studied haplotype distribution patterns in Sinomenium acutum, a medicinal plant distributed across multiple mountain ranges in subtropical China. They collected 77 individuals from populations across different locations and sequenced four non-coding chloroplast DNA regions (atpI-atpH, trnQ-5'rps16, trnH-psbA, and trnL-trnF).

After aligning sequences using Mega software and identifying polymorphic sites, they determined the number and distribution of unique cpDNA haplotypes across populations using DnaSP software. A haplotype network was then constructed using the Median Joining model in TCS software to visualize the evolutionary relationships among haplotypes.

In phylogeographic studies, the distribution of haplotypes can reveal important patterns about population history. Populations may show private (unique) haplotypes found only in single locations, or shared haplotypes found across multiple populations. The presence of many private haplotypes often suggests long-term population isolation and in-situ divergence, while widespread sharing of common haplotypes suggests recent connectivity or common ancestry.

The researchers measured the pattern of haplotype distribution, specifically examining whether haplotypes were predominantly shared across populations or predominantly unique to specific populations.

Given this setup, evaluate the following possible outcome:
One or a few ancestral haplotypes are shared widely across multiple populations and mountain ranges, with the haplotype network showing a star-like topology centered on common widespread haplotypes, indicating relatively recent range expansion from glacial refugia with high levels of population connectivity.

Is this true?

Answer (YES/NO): NO